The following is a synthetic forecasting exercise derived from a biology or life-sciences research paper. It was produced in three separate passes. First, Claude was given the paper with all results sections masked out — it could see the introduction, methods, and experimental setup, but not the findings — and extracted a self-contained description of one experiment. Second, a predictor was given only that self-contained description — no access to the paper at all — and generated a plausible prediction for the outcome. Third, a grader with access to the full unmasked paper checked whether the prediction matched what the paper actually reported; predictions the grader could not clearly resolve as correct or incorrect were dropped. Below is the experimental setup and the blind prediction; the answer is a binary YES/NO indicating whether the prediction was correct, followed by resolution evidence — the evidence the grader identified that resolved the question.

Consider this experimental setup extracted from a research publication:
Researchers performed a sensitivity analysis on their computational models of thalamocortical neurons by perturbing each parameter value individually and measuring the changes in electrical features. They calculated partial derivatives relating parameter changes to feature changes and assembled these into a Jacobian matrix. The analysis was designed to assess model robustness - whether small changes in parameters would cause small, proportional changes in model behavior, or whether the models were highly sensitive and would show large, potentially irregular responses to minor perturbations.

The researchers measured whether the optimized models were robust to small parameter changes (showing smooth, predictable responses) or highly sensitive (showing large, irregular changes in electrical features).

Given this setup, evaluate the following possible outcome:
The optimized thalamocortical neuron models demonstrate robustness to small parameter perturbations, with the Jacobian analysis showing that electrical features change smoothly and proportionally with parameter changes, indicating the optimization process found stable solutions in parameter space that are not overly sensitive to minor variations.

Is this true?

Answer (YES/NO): YES